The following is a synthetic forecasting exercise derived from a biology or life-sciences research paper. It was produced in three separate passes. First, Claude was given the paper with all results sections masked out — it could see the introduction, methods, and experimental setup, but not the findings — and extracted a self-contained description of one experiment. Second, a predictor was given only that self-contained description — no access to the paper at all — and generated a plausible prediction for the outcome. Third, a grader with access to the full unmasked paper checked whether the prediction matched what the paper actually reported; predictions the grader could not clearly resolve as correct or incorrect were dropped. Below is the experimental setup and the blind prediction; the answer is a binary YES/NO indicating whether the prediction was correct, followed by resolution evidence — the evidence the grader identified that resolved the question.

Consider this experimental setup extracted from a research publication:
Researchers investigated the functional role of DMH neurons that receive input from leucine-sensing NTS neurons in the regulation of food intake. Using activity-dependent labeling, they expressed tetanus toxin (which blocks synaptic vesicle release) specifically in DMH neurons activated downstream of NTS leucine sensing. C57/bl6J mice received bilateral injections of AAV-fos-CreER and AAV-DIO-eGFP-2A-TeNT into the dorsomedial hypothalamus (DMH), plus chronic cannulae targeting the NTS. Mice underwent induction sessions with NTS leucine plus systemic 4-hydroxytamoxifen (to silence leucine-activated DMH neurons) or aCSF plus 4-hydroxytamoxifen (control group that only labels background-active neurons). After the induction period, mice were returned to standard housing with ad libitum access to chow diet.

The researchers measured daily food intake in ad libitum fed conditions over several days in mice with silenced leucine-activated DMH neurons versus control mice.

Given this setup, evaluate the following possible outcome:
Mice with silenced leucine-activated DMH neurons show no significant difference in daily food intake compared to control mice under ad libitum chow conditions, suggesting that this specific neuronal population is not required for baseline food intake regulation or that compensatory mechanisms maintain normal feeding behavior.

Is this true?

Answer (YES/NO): NO